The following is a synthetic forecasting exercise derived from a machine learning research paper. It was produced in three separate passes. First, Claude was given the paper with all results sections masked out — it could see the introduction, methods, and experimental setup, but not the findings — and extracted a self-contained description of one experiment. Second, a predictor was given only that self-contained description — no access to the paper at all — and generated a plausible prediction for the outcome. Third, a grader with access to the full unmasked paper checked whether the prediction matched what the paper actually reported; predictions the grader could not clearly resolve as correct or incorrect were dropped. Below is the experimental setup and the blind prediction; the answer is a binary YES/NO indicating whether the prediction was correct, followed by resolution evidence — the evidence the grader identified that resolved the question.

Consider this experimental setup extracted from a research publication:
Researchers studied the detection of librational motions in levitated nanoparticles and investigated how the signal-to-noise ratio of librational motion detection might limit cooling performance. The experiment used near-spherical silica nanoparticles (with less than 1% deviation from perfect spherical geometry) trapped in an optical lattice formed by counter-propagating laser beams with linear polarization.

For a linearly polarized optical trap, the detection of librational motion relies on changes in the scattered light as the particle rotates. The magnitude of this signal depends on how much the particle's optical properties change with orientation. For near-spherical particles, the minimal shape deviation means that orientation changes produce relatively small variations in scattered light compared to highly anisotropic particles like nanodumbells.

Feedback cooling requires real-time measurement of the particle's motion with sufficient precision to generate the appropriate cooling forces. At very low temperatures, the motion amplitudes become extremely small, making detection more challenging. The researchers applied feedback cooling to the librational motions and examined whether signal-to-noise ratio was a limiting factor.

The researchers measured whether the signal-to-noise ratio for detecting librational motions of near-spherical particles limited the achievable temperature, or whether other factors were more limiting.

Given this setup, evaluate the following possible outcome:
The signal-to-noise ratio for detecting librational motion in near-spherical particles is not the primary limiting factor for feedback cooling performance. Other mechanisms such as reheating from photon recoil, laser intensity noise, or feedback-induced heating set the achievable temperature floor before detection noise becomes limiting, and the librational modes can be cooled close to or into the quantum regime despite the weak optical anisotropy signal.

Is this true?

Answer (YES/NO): NO